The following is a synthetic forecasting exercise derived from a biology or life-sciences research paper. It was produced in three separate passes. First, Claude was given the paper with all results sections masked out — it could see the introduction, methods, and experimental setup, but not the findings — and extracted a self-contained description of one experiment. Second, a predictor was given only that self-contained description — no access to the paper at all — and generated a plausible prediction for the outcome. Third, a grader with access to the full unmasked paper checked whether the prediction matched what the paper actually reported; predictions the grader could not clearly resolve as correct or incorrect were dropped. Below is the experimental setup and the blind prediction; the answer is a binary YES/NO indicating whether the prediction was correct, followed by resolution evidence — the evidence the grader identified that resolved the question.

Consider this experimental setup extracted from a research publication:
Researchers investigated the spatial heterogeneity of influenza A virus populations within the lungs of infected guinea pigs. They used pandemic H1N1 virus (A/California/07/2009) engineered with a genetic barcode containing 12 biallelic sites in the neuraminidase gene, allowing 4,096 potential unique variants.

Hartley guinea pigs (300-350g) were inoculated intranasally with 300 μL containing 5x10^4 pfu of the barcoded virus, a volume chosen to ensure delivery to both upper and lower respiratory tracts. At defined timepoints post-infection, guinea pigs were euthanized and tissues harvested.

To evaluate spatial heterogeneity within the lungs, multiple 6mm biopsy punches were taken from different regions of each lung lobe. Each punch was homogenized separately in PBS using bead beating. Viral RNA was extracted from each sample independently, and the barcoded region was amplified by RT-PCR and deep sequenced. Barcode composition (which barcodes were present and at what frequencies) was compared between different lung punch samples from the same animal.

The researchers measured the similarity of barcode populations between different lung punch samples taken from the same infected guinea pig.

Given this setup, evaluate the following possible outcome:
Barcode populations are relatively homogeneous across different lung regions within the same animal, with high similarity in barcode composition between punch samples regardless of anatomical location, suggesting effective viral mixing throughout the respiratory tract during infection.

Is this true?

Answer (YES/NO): NO